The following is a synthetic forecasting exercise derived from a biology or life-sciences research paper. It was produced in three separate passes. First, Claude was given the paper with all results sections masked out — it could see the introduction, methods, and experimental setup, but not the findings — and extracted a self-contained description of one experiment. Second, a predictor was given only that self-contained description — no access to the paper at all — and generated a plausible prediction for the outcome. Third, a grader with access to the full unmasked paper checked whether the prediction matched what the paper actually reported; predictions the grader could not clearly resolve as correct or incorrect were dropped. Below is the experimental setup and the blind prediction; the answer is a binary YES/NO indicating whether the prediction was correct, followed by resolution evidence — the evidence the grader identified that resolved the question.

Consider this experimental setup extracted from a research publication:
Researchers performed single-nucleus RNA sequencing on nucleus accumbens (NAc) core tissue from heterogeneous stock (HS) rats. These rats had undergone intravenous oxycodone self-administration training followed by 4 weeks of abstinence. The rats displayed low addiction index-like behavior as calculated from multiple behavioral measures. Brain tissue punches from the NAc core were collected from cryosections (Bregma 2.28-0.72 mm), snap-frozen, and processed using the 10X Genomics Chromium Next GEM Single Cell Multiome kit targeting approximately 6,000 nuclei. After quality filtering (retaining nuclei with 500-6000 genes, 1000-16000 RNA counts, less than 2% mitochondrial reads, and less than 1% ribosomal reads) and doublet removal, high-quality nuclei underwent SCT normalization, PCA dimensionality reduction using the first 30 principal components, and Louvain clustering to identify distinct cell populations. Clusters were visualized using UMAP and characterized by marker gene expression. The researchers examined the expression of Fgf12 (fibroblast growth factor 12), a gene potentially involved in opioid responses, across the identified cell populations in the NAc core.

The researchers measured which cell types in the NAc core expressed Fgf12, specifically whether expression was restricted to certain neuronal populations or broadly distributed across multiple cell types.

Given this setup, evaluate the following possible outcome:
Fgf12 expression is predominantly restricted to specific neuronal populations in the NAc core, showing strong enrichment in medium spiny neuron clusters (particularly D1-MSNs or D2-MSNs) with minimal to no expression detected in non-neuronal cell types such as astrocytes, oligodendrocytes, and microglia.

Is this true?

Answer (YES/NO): NO